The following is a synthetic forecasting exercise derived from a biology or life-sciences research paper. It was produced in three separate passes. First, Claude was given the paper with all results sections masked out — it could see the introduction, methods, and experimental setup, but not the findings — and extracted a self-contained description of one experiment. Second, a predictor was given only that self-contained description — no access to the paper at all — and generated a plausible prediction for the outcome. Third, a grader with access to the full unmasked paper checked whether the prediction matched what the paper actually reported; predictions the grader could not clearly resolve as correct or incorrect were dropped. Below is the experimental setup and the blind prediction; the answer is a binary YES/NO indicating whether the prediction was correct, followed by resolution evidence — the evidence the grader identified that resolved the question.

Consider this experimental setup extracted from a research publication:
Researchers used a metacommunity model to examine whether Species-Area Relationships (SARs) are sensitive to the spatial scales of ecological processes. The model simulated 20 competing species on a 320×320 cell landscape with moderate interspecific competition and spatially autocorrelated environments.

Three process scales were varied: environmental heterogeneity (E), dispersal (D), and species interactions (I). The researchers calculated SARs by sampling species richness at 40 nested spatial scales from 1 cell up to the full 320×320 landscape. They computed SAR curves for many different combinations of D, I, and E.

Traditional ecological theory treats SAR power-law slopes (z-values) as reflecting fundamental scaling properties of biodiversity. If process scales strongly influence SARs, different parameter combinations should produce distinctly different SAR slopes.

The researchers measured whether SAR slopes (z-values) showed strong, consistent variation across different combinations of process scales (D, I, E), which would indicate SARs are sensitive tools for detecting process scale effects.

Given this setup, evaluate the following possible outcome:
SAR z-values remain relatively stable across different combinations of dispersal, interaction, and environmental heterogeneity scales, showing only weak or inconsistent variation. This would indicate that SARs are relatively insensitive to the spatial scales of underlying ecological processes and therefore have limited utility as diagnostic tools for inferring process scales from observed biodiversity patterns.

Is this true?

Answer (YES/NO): YES